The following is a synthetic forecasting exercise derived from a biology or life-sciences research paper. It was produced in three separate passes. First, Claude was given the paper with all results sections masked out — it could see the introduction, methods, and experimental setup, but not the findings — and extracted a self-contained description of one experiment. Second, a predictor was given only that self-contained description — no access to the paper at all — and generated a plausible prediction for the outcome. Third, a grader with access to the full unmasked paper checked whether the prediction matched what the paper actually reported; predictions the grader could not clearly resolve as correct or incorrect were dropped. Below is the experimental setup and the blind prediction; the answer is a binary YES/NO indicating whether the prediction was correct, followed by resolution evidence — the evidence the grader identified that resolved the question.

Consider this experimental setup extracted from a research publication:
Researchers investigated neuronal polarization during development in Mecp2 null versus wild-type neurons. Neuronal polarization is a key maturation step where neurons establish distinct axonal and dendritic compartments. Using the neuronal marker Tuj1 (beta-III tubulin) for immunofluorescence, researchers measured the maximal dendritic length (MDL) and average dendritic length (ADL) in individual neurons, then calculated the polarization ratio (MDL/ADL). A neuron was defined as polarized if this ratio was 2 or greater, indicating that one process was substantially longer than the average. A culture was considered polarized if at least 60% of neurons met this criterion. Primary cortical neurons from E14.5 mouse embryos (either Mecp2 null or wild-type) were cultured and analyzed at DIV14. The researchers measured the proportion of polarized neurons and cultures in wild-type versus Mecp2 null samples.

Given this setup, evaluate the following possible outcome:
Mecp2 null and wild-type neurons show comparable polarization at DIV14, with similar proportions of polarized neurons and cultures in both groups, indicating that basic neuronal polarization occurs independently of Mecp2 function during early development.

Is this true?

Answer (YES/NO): NO